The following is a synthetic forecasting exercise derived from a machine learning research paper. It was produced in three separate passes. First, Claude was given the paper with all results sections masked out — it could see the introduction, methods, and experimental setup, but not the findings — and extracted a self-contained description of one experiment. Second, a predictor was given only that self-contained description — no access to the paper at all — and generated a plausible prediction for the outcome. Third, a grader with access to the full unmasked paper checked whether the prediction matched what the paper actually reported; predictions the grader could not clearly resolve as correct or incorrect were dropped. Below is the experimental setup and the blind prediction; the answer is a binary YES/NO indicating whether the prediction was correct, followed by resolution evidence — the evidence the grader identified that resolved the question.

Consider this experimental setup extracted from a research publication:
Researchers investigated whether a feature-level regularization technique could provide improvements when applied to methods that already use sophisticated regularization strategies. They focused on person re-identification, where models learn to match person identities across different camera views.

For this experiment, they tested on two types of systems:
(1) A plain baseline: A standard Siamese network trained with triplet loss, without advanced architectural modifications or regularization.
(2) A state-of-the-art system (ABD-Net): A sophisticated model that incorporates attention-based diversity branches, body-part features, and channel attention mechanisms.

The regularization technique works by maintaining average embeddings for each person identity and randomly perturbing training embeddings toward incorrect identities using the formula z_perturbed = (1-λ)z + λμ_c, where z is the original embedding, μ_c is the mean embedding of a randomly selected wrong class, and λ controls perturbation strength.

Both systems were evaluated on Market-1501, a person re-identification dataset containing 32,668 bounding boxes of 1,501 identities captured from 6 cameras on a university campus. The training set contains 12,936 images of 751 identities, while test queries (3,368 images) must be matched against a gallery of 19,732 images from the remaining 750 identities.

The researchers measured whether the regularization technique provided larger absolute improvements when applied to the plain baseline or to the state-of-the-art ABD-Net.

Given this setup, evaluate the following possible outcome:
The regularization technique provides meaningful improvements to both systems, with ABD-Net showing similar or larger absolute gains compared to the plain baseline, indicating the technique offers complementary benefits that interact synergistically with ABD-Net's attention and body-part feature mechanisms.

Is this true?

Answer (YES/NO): NO